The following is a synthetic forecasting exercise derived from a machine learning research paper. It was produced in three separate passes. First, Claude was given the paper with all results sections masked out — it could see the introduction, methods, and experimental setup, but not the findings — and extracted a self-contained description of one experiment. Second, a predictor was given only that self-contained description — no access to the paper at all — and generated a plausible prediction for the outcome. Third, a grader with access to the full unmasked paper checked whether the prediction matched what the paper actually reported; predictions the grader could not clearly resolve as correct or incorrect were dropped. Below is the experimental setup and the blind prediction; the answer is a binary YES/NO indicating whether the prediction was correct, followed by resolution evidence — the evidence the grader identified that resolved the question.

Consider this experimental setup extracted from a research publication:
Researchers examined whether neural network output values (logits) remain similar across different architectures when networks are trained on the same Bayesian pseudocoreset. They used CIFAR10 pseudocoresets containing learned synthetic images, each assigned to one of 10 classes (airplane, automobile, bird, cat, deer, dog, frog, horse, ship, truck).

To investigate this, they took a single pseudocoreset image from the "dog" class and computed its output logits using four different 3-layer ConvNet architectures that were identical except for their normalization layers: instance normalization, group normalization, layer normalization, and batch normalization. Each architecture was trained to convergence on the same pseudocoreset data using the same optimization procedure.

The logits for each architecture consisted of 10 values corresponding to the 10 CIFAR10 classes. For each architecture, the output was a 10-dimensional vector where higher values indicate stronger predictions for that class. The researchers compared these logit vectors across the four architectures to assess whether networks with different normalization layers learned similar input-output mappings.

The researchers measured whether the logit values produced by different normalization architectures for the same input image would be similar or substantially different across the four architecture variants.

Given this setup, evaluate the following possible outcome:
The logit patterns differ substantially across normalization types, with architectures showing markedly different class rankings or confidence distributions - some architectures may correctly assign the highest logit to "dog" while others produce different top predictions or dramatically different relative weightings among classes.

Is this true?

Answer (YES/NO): NO